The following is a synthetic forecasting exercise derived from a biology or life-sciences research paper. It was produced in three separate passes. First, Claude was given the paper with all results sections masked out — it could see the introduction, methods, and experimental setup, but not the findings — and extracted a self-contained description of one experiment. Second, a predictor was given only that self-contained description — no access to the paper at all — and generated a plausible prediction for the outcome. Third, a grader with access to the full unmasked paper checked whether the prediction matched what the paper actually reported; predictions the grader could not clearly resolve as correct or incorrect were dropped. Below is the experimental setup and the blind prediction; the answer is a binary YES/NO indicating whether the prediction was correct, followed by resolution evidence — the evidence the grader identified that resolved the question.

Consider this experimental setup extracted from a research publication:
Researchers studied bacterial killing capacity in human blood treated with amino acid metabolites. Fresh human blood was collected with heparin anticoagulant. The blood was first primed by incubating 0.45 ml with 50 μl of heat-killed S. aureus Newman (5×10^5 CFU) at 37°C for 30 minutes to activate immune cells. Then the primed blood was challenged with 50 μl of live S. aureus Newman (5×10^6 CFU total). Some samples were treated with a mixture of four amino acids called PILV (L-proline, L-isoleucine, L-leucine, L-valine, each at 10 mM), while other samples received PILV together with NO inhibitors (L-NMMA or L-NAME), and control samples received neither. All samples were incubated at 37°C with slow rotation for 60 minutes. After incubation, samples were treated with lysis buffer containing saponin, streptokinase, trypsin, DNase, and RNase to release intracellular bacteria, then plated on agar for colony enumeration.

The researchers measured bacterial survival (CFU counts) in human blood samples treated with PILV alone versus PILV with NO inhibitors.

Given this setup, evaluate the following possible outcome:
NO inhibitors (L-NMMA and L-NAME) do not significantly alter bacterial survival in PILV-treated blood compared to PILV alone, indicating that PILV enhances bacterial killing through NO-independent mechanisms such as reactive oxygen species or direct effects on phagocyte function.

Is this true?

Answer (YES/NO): NO